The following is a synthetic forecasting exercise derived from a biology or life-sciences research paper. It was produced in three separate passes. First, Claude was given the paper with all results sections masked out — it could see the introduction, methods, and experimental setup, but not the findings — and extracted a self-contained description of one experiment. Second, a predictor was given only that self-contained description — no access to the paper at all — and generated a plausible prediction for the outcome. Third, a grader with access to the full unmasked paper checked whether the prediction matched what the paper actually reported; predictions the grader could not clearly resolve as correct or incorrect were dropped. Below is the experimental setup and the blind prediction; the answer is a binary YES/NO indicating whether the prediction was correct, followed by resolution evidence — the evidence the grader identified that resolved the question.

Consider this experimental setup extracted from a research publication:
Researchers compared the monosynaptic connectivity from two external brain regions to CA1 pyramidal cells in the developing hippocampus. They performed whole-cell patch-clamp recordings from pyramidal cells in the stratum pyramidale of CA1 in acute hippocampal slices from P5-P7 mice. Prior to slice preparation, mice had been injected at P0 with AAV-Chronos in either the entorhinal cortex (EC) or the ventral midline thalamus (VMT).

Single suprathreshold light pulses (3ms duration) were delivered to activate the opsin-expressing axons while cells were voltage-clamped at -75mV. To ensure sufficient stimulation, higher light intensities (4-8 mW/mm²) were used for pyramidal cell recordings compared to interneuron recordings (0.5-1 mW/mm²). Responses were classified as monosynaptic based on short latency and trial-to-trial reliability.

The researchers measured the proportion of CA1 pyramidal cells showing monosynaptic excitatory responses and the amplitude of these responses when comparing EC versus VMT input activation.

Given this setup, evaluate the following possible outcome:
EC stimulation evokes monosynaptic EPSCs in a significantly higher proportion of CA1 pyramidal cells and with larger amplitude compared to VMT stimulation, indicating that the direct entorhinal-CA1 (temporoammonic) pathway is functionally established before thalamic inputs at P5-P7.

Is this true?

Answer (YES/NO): NO